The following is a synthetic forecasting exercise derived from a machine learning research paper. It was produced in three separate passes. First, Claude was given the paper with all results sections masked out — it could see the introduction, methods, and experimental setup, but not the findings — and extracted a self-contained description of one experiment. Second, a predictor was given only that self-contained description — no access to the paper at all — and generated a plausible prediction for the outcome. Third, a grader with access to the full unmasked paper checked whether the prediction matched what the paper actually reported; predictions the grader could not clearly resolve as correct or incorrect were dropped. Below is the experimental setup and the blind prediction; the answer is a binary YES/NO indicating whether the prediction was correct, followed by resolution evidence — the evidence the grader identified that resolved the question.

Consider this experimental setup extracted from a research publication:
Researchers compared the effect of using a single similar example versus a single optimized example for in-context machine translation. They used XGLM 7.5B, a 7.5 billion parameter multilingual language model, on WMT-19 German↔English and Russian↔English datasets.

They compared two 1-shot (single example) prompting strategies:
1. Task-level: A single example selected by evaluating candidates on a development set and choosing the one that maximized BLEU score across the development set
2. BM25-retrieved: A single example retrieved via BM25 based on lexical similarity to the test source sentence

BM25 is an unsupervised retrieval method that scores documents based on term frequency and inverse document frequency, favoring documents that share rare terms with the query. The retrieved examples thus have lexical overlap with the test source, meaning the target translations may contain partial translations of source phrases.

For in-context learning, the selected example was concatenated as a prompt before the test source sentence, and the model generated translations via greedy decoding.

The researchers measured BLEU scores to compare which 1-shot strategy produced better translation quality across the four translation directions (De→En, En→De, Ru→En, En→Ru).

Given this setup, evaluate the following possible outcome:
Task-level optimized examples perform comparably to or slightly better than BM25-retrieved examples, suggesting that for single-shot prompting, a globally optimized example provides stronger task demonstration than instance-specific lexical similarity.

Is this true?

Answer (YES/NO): YES